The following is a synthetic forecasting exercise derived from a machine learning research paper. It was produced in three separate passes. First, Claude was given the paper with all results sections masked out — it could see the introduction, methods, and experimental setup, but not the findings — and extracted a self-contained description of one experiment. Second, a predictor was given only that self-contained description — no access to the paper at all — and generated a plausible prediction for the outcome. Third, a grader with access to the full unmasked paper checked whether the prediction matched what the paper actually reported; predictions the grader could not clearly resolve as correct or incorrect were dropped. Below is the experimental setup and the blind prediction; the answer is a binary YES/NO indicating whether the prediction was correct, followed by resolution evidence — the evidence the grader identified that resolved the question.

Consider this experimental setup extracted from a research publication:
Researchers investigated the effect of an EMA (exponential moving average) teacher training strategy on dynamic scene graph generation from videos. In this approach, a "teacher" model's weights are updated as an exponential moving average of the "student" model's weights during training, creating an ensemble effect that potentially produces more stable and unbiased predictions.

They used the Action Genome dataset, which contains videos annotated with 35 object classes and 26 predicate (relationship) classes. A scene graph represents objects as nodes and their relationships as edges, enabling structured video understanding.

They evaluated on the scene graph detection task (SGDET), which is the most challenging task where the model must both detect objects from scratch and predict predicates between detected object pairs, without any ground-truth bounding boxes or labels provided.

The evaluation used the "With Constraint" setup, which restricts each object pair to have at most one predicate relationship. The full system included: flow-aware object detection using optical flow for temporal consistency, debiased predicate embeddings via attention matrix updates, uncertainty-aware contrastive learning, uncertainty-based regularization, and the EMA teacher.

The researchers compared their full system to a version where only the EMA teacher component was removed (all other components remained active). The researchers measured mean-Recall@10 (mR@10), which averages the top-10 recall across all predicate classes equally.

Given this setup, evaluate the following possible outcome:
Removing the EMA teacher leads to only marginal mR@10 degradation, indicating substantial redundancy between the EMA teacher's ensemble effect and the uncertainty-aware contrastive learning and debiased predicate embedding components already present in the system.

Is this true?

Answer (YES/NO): YES